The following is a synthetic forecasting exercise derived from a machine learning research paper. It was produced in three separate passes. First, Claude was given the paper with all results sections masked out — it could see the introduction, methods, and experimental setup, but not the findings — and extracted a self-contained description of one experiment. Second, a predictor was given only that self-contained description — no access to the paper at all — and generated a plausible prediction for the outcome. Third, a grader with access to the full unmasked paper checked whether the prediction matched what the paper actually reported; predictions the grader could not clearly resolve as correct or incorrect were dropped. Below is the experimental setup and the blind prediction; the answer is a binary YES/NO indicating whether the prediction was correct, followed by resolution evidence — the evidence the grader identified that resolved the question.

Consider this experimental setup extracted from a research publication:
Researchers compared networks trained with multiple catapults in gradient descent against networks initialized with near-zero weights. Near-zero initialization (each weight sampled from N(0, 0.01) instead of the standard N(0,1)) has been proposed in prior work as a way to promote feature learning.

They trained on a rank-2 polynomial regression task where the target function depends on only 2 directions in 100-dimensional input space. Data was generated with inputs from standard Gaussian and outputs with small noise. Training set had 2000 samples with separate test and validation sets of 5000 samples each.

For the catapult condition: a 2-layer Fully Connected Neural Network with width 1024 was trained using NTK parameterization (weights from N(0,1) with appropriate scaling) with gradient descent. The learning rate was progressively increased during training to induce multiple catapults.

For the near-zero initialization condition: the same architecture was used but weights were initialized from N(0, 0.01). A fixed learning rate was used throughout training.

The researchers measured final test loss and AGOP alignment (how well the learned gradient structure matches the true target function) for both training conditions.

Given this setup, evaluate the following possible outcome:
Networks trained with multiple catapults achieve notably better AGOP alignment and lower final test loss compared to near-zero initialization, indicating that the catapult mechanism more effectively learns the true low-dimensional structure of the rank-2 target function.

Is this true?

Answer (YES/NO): NO